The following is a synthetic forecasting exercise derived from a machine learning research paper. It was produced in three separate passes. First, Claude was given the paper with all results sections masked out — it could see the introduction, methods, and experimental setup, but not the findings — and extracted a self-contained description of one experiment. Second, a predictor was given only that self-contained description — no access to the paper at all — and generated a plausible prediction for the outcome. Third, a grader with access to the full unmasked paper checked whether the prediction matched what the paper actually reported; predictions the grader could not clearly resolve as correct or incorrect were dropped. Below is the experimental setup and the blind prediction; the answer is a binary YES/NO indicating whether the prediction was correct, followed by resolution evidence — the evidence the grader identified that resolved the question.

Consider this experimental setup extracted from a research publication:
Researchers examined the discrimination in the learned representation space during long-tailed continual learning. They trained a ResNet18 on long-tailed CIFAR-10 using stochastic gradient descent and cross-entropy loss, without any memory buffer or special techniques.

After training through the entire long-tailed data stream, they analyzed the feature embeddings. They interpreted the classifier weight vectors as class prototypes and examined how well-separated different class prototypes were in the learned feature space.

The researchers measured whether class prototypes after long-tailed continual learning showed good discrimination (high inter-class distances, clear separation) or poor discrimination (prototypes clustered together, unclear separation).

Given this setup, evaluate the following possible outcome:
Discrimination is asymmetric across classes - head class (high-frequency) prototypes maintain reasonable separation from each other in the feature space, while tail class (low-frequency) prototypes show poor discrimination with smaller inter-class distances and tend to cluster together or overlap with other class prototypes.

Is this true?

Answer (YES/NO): NO